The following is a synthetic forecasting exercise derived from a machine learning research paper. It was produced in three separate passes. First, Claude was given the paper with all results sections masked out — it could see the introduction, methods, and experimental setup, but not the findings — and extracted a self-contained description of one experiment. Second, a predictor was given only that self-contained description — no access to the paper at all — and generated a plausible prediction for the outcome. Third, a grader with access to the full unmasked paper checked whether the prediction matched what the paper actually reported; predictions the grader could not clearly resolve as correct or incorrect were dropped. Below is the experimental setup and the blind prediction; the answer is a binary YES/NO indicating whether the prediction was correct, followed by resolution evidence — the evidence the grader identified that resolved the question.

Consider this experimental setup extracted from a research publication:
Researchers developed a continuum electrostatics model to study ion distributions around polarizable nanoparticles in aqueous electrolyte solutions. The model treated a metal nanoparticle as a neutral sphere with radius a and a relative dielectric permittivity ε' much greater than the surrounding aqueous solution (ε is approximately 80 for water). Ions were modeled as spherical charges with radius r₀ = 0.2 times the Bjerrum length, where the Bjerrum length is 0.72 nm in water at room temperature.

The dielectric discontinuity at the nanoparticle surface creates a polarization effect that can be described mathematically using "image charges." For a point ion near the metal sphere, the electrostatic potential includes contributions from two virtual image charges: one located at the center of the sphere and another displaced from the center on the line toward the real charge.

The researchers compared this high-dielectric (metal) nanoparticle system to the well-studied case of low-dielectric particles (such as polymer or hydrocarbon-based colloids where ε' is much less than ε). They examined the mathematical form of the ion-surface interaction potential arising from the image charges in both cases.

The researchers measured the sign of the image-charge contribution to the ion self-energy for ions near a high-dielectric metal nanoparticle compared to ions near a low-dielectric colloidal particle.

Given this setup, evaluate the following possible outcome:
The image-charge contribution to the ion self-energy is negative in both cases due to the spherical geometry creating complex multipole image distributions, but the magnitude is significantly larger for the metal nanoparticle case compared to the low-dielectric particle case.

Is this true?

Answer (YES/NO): NO